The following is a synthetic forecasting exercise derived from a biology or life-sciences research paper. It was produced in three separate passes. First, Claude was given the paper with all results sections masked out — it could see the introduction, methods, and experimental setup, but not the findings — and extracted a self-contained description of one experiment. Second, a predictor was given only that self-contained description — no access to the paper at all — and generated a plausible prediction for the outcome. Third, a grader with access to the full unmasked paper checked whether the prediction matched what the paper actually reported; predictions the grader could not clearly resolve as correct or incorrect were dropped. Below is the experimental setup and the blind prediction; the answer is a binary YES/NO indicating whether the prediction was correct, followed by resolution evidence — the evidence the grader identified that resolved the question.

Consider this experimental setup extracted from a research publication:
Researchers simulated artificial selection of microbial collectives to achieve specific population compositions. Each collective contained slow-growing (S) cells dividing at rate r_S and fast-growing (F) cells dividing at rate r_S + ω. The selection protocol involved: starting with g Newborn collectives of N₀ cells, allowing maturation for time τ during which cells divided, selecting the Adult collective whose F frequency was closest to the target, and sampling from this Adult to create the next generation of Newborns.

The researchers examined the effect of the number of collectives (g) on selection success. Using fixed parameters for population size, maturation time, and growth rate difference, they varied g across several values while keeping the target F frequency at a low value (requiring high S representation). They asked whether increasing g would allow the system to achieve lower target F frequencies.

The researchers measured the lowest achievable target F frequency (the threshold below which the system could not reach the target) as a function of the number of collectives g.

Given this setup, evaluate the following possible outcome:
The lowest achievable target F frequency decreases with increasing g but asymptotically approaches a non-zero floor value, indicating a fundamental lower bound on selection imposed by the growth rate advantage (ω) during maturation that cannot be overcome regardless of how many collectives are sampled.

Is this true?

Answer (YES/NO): NO